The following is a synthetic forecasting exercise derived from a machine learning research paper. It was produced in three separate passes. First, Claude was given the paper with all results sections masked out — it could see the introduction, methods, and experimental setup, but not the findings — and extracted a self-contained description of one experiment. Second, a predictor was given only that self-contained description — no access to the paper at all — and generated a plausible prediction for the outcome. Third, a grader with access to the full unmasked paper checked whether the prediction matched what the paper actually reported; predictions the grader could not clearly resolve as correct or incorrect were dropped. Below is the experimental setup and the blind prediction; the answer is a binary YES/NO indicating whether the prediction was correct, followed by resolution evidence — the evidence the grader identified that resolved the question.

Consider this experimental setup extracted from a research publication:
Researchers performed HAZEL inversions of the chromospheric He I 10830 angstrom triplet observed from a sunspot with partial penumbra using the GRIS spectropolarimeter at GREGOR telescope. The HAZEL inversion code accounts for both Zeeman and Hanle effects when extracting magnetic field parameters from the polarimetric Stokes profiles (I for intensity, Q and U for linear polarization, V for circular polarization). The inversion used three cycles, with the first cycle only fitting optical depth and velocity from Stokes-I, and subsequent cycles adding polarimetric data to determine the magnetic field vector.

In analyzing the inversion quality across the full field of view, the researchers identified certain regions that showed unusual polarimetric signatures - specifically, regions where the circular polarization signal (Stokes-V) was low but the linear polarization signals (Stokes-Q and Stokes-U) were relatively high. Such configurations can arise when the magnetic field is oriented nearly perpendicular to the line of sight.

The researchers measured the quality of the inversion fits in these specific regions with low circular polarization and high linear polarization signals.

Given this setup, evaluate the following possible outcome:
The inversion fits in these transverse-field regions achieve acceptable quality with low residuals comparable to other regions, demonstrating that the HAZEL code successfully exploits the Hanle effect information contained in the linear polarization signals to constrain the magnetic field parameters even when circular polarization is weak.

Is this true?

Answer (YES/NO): NO